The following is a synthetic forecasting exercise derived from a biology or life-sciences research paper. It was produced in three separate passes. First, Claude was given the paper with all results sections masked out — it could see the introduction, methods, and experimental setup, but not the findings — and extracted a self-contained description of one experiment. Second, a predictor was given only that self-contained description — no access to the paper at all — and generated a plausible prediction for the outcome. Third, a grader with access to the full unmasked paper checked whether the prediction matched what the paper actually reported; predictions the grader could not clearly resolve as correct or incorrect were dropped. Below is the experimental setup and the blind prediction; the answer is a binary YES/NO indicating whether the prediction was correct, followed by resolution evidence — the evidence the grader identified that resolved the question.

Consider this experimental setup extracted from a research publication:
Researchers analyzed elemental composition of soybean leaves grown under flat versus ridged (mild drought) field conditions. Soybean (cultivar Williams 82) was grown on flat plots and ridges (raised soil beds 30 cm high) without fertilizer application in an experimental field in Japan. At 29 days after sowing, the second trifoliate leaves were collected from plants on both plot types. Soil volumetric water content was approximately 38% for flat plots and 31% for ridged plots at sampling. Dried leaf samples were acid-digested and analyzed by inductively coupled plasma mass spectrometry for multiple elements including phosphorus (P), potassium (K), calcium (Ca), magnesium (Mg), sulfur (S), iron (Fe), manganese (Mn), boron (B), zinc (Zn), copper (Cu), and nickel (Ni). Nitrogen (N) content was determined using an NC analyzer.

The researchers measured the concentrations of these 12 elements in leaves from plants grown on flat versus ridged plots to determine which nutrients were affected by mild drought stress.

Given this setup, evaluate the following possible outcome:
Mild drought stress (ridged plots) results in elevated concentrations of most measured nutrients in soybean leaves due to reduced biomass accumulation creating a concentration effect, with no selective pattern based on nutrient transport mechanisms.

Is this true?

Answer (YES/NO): NO